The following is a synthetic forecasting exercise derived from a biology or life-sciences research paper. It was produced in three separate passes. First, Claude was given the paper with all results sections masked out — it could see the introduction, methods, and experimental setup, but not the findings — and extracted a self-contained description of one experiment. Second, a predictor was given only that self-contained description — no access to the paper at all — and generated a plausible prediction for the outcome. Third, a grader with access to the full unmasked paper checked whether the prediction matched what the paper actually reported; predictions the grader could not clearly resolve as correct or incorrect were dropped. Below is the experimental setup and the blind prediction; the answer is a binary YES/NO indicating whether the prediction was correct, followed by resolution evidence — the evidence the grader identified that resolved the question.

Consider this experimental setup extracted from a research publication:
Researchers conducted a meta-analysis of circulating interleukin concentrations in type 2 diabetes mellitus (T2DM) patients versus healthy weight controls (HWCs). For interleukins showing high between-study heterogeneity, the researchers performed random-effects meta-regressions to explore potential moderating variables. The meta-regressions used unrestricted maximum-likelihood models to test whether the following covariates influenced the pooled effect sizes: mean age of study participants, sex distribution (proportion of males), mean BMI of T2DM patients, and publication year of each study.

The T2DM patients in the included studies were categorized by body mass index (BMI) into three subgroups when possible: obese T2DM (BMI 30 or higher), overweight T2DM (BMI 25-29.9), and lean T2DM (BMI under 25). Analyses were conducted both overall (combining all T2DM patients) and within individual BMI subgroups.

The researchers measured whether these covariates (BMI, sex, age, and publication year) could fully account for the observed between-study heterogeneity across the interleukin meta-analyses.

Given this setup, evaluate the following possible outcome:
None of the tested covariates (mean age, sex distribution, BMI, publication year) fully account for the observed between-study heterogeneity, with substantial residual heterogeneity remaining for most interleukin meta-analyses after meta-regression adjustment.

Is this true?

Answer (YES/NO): YES